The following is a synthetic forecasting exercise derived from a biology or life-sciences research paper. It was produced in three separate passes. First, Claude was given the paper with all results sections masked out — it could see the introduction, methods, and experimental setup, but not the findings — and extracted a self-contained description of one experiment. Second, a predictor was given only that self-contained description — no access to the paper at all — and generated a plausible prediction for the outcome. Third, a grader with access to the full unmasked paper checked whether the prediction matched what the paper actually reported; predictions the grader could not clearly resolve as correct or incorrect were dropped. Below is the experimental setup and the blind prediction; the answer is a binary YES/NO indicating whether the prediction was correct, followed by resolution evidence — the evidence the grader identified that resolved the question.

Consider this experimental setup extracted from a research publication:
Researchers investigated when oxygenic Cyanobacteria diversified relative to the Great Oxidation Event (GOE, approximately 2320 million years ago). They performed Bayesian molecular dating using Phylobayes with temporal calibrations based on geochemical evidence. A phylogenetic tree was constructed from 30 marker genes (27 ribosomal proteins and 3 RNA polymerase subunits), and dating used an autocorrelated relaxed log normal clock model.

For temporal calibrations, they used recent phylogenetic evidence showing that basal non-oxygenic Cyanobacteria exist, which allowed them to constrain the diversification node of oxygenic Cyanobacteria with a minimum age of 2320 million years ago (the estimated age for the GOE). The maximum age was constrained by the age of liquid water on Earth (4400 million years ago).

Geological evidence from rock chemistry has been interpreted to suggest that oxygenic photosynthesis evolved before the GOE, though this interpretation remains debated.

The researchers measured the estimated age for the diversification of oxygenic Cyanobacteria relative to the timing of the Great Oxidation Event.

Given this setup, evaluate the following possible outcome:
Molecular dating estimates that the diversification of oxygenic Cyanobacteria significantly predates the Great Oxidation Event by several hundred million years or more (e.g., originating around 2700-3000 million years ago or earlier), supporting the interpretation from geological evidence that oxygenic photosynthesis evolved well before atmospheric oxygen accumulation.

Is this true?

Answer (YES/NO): NO